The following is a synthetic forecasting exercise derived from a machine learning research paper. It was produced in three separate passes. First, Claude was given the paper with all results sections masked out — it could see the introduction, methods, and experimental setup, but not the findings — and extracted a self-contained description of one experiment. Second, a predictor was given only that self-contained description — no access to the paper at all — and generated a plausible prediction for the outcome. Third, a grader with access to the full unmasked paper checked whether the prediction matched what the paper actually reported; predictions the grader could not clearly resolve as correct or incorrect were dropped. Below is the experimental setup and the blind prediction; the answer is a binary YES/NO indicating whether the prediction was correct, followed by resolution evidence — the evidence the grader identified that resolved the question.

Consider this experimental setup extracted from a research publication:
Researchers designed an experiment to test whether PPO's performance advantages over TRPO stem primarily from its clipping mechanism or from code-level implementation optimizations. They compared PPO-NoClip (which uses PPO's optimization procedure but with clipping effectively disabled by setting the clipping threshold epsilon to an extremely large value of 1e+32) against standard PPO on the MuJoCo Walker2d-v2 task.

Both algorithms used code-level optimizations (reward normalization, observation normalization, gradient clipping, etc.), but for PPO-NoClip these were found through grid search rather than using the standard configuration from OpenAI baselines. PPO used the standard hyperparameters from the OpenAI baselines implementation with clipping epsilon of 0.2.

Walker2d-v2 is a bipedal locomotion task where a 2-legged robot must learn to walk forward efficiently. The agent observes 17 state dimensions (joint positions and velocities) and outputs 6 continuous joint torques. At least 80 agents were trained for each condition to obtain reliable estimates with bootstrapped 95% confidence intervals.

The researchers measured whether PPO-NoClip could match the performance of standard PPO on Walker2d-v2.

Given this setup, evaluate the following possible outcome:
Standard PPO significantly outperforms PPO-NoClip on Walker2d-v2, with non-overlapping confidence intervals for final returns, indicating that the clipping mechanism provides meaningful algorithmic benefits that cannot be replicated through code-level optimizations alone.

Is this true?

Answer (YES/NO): NO